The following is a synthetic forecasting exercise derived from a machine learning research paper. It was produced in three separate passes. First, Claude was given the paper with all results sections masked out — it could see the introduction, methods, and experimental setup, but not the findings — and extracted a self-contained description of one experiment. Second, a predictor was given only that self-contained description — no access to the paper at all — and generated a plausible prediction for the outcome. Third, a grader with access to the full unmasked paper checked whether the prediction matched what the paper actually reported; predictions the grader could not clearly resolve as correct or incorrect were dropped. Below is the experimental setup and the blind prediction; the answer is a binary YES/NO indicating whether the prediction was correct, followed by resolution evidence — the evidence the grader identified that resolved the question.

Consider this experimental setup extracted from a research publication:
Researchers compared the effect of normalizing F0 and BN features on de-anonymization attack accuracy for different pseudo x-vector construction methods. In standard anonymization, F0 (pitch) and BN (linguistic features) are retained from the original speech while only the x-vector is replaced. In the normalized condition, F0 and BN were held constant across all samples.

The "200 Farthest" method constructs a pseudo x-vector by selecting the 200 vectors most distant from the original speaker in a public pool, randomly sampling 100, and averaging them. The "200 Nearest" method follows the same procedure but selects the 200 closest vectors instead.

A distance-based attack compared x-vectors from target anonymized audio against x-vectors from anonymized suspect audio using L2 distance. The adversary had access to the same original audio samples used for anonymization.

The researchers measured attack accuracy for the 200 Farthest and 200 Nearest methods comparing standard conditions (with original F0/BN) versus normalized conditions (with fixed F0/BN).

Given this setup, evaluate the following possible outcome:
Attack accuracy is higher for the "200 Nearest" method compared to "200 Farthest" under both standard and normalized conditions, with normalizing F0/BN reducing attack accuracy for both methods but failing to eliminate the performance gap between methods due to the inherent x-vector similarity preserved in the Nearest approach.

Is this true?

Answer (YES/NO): NO